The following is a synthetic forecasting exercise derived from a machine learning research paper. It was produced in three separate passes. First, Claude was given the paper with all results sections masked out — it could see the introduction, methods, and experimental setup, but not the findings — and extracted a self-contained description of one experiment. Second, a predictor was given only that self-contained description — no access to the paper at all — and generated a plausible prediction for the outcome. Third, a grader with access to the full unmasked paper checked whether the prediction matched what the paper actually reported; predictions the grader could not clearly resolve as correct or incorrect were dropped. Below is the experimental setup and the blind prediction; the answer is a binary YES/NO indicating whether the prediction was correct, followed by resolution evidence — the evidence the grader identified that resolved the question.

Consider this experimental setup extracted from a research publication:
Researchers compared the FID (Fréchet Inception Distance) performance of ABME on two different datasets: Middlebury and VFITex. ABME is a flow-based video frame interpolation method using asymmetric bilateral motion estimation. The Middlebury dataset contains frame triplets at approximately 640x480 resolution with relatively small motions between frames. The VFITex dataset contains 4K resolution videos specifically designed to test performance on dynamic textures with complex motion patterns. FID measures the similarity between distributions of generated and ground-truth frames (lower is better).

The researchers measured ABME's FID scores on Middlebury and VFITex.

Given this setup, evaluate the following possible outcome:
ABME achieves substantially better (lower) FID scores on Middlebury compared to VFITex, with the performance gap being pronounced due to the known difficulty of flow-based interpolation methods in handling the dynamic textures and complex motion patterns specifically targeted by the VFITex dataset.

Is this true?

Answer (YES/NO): YES